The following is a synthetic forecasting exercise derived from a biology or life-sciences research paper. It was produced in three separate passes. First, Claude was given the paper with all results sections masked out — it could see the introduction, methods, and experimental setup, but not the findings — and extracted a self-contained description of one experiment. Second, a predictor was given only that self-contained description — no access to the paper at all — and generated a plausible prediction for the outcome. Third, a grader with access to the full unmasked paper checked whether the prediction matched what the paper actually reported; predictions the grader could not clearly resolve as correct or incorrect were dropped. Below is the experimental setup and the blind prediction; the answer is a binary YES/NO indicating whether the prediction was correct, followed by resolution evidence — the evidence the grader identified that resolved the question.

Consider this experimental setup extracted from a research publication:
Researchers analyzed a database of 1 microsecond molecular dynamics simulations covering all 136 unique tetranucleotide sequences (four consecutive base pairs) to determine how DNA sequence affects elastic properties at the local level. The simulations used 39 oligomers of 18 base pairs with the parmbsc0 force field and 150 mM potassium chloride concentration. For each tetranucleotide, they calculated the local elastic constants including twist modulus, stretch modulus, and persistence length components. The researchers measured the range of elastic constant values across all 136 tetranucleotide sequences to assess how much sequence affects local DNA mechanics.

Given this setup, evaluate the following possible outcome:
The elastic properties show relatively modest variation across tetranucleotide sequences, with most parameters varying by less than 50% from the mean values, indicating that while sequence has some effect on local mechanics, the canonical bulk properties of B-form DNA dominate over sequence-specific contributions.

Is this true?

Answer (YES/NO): NO